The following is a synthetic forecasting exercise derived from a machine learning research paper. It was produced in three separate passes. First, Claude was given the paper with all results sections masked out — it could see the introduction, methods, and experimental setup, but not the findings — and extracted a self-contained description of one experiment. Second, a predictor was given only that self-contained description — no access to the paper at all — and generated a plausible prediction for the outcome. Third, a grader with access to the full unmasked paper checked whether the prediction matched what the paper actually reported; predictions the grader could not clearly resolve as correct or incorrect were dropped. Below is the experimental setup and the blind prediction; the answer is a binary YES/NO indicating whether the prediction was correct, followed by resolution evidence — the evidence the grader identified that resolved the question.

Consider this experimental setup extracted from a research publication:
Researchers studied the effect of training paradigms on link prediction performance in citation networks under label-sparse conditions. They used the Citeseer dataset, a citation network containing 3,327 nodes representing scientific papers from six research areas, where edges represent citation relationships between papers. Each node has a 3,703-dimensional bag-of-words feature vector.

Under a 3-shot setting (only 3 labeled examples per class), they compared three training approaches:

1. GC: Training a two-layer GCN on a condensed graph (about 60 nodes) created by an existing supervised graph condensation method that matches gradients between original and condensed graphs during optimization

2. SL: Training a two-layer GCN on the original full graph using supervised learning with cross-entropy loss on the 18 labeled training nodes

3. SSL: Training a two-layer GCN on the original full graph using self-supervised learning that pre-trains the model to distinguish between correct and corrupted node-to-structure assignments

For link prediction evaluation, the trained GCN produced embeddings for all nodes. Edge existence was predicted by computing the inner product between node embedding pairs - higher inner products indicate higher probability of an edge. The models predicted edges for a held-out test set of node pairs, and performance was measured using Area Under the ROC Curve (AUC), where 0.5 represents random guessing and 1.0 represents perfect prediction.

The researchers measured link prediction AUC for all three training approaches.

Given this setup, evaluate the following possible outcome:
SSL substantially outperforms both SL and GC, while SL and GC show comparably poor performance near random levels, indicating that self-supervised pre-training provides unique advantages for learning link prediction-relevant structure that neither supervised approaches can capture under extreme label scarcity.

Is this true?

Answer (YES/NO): NO